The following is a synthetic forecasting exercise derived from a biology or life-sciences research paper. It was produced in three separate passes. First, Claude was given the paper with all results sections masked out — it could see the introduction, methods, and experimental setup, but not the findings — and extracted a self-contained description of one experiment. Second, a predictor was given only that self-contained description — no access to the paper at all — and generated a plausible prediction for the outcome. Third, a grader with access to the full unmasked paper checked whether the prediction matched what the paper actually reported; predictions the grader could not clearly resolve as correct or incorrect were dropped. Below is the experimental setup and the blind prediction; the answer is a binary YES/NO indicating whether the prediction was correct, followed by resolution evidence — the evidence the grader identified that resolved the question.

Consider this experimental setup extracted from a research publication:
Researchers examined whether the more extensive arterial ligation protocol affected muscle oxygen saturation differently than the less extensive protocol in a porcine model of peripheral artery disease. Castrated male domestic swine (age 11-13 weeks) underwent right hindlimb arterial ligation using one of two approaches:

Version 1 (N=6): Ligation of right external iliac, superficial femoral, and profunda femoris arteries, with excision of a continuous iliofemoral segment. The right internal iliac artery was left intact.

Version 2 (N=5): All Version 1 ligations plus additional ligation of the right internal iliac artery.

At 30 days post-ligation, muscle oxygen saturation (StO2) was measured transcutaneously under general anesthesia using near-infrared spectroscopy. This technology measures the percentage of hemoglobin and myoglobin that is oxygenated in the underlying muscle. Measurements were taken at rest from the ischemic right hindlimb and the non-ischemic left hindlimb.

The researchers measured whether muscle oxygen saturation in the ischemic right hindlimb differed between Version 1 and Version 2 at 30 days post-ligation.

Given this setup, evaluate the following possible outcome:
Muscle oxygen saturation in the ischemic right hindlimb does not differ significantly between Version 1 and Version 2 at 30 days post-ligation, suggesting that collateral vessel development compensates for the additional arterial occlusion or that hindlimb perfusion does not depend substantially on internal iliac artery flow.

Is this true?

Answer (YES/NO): YES